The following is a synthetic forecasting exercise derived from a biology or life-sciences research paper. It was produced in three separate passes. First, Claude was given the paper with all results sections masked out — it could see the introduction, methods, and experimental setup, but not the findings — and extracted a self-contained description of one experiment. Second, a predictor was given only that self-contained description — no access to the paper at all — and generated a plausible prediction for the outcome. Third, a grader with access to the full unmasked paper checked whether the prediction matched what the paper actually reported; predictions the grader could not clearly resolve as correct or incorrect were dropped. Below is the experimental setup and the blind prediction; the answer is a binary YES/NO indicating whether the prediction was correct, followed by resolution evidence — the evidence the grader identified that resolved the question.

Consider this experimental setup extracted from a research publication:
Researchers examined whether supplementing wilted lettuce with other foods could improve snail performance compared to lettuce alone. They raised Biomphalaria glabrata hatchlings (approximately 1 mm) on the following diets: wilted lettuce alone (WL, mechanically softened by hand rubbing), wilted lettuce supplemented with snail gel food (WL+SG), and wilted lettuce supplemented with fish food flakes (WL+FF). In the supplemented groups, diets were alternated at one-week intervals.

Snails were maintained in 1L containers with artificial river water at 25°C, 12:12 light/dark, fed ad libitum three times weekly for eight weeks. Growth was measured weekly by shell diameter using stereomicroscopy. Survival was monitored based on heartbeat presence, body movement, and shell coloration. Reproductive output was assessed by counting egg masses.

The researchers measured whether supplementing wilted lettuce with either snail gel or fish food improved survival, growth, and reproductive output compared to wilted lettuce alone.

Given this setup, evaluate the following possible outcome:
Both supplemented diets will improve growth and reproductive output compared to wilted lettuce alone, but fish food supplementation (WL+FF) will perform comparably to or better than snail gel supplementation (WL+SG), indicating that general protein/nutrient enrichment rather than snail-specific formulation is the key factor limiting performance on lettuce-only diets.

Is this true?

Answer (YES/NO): YES